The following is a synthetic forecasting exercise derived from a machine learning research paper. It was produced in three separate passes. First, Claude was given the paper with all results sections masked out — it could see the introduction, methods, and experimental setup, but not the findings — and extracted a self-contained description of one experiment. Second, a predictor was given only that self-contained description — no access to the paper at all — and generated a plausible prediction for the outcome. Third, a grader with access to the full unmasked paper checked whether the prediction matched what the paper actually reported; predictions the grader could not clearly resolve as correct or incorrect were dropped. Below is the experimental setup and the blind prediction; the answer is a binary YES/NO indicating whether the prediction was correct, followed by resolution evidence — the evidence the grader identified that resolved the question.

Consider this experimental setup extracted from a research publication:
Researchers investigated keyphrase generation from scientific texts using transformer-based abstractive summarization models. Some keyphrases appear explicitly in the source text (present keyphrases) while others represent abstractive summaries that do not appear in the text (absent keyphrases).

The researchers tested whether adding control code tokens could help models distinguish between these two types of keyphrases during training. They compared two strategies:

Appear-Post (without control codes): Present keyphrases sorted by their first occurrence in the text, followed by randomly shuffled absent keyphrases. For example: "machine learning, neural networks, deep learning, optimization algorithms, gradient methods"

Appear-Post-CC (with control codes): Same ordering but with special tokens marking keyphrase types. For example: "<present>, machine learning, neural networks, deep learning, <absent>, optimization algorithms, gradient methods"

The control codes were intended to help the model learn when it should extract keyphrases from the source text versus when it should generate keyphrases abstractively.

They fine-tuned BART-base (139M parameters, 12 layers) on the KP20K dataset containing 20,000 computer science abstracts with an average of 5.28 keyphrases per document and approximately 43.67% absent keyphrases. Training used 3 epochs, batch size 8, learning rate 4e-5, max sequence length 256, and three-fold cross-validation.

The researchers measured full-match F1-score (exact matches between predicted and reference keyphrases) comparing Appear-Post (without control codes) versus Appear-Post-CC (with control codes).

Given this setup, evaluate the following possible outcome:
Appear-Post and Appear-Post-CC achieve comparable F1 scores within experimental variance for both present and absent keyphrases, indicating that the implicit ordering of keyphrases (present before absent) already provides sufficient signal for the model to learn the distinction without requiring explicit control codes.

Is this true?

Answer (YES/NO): YES